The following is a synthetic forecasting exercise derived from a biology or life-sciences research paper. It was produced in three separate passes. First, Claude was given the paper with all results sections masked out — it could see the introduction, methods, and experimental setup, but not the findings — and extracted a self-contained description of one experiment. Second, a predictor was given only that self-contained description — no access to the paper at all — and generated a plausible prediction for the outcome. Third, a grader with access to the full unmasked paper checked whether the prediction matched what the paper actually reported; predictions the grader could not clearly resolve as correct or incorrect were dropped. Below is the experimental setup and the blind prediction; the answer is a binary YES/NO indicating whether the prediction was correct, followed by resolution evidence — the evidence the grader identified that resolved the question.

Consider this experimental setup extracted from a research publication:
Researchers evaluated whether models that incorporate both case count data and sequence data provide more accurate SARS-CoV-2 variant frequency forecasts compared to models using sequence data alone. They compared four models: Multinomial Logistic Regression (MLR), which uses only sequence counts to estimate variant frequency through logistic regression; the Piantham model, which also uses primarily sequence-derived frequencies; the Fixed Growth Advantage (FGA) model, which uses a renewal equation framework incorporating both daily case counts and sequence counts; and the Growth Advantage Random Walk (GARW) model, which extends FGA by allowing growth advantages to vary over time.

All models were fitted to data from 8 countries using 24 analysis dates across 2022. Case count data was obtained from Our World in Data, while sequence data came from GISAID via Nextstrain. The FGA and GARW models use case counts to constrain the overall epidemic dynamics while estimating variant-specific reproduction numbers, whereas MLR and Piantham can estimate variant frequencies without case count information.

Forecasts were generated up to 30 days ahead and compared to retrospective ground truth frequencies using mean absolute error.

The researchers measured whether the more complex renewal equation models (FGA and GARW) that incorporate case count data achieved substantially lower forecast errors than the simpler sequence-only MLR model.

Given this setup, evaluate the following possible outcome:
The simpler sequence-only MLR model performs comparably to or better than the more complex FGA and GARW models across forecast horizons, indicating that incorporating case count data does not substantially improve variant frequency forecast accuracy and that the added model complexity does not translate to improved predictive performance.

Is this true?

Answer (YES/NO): YES